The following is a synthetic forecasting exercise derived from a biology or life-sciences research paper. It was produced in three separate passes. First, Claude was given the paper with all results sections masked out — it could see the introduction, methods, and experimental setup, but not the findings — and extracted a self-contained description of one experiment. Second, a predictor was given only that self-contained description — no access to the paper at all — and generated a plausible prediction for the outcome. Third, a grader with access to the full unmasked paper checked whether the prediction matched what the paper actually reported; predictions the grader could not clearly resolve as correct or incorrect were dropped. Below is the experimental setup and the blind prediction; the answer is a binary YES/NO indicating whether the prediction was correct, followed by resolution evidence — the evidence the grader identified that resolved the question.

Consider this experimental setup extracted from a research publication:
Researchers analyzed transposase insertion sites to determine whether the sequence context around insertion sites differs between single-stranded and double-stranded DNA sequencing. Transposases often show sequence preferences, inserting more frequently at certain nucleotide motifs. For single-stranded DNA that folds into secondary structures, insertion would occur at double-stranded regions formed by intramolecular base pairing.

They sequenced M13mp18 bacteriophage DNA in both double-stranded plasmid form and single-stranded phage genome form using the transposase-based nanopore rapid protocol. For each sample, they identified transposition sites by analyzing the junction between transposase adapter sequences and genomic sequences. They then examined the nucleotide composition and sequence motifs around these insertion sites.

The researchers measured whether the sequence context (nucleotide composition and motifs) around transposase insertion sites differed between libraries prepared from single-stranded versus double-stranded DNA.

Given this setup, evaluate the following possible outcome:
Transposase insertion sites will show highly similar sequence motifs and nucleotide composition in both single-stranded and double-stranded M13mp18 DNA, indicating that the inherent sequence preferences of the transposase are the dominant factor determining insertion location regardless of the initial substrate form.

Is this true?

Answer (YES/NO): NO